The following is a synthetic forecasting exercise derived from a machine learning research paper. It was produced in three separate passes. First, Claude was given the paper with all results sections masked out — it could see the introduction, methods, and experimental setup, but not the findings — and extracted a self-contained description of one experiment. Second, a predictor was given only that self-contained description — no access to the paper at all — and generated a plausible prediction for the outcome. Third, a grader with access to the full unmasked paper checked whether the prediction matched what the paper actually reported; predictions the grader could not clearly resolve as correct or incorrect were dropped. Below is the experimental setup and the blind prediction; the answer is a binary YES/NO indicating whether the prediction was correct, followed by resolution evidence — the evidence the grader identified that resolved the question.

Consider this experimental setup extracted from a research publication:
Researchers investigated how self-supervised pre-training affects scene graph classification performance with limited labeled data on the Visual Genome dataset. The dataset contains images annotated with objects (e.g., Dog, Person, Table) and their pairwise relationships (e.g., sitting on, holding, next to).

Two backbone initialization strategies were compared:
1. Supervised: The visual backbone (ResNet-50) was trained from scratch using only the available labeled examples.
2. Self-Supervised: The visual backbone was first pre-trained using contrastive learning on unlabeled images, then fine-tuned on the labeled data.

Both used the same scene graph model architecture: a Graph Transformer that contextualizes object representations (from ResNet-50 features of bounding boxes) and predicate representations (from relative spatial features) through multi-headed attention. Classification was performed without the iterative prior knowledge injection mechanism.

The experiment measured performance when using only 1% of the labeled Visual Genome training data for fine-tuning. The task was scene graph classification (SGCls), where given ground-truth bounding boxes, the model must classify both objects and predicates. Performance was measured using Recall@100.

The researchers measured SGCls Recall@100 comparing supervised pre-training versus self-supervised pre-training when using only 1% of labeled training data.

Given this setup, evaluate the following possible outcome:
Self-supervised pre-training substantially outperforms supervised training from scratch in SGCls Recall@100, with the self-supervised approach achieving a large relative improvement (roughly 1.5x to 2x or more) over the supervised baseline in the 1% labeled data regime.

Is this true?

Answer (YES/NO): YES